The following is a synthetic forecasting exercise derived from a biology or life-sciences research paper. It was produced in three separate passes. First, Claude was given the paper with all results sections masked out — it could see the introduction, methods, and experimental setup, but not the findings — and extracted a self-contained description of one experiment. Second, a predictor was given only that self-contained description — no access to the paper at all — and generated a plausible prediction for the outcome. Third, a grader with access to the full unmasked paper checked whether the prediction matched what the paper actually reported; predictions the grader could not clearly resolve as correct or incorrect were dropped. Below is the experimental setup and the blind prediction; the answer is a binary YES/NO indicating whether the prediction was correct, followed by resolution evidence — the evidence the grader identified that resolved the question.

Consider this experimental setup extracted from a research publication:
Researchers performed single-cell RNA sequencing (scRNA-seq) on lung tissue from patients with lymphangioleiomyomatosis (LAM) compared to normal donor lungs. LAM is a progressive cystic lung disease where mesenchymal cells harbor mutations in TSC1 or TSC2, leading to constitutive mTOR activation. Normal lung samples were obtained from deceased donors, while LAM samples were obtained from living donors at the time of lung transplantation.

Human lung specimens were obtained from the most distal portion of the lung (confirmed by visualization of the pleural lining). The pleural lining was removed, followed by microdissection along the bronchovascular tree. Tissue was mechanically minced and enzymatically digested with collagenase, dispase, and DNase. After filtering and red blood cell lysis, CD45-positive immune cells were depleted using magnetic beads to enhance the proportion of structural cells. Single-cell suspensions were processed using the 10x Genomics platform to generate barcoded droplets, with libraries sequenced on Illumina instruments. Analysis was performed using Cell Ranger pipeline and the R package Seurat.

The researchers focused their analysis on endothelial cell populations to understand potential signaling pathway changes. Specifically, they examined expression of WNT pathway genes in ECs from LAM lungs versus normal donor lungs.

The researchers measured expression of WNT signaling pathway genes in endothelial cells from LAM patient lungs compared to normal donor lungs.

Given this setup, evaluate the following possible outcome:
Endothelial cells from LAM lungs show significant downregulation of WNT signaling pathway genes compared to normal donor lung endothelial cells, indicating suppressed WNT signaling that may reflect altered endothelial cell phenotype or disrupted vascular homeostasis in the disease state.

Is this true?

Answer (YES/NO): NO